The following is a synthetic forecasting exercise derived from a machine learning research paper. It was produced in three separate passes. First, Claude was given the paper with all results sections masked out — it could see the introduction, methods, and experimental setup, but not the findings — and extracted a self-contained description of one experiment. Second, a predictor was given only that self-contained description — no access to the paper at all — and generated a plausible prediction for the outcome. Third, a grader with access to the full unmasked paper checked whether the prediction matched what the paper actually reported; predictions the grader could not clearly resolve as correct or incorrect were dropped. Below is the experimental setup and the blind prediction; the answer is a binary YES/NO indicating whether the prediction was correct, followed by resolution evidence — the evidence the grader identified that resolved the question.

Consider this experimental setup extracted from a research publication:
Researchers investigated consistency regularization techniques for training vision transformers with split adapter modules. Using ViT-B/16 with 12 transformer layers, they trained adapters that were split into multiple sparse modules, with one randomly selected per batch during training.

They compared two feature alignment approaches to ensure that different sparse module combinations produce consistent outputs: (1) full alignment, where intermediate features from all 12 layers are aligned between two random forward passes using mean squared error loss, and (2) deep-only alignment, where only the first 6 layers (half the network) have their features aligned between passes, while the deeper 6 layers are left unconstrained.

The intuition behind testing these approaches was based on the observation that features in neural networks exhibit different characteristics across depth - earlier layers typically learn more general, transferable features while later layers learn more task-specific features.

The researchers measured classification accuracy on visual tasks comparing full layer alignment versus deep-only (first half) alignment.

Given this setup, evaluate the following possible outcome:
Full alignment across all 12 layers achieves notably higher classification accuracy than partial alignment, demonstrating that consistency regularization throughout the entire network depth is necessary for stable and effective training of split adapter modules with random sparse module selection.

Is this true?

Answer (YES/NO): NO